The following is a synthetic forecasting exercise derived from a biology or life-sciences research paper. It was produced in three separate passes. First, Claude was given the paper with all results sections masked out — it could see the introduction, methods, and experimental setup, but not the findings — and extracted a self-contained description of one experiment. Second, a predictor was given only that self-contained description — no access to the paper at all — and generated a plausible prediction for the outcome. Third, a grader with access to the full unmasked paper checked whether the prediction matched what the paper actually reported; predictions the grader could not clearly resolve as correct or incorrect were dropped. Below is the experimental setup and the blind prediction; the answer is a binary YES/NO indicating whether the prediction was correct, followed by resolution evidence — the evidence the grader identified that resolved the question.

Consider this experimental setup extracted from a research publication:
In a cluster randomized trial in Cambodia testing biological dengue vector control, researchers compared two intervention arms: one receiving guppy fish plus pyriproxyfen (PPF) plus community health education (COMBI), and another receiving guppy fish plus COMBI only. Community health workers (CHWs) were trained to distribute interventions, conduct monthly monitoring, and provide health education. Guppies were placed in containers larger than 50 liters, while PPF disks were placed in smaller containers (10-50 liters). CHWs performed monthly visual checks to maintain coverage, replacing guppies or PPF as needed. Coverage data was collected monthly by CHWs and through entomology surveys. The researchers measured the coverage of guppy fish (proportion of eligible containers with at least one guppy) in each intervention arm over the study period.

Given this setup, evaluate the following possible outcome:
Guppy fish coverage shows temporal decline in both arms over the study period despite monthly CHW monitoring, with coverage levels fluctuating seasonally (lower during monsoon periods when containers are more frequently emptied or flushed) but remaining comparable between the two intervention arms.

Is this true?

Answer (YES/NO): NO